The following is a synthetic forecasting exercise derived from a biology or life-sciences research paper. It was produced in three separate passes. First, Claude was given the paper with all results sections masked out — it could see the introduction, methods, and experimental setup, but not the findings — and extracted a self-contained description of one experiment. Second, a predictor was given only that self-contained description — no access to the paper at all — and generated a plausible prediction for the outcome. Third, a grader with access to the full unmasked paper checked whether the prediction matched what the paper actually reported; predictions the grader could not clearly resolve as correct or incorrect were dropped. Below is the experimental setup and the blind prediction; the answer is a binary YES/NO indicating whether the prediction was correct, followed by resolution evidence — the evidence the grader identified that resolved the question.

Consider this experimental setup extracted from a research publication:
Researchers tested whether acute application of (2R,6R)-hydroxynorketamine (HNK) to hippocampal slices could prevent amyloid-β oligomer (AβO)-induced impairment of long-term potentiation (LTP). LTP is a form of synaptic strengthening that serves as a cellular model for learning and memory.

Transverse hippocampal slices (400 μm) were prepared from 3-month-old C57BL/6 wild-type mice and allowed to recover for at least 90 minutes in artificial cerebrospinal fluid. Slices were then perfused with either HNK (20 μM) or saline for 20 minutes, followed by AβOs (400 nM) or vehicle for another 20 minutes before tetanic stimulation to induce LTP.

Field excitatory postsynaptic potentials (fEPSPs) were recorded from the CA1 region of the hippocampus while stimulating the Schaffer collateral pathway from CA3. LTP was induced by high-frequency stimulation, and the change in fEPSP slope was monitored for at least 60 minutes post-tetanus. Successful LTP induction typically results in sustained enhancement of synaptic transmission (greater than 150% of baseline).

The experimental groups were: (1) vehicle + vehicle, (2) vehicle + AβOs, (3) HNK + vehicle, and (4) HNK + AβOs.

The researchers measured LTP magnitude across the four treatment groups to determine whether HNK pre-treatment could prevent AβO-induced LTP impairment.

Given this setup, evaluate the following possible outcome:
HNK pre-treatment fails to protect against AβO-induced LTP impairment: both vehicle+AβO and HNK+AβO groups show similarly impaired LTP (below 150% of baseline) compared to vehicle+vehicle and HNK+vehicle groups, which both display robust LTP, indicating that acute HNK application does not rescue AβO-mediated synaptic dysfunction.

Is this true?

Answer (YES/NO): NO